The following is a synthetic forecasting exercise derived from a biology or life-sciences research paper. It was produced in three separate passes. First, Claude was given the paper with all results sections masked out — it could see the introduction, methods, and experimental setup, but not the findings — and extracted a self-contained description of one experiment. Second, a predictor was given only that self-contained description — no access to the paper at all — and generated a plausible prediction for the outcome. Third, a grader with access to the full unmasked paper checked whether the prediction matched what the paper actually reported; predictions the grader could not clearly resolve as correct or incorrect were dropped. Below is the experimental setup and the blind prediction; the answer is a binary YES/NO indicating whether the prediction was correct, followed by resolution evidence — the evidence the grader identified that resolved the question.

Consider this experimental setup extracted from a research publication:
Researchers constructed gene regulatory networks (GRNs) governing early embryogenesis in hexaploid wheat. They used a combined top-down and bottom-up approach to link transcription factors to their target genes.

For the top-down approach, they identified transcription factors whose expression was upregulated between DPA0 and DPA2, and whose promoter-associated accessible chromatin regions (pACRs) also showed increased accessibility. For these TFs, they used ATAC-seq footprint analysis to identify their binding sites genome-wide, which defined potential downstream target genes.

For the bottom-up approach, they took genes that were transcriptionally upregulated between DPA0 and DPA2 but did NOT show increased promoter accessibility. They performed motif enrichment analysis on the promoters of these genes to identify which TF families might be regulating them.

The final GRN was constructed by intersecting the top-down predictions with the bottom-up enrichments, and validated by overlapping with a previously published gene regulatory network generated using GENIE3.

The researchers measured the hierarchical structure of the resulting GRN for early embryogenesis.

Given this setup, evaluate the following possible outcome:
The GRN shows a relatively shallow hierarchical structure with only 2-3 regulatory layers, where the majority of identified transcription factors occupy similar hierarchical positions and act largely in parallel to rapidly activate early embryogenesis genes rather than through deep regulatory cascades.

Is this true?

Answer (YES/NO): NO